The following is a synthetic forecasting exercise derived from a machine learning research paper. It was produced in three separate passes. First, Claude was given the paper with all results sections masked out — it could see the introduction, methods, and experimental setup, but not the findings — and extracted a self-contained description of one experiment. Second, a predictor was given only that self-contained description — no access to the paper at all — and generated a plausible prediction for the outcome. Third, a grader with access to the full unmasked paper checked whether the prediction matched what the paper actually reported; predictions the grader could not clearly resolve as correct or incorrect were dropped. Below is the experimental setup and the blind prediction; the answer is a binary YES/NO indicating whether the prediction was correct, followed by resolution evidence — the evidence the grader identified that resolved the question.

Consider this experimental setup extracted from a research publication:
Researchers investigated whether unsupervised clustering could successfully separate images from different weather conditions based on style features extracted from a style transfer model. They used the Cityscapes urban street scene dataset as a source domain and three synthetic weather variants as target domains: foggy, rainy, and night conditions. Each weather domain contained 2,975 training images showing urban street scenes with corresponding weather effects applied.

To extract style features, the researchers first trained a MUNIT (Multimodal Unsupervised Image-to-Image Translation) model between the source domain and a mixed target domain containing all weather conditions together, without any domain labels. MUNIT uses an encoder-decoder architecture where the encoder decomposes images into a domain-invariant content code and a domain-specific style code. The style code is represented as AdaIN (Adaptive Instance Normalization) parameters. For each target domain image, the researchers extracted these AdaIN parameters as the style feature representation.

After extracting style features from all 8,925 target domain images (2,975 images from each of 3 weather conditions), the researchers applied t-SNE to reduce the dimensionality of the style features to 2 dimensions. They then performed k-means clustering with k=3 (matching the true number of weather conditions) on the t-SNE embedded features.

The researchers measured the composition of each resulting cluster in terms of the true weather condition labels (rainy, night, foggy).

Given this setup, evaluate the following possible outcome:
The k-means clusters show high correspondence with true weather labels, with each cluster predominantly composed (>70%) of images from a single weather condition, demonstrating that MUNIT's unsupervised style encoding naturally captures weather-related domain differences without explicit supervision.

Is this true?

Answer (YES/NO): YES